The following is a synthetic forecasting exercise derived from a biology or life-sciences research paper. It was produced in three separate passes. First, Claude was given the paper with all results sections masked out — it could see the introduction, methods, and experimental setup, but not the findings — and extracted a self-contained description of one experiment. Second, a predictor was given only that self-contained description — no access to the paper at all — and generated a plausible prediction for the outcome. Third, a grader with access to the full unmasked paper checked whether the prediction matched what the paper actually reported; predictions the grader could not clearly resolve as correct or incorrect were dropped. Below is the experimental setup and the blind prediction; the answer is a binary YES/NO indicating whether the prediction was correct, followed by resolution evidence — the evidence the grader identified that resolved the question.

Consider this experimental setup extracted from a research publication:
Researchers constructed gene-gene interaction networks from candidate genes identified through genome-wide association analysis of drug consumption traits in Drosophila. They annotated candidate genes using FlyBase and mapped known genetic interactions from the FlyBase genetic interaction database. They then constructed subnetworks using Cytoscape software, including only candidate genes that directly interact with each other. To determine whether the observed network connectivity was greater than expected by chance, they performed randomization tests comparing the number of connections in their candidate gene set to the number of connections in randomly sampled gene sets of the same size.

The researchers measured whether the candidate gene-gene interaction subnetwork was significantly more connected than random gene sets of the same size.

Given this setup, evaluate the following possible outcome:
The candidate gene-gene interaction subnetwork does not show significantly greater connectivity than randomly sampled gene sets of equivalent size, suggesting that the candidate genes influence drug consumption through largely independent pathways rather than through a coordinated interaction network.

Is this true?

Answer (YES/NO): NO